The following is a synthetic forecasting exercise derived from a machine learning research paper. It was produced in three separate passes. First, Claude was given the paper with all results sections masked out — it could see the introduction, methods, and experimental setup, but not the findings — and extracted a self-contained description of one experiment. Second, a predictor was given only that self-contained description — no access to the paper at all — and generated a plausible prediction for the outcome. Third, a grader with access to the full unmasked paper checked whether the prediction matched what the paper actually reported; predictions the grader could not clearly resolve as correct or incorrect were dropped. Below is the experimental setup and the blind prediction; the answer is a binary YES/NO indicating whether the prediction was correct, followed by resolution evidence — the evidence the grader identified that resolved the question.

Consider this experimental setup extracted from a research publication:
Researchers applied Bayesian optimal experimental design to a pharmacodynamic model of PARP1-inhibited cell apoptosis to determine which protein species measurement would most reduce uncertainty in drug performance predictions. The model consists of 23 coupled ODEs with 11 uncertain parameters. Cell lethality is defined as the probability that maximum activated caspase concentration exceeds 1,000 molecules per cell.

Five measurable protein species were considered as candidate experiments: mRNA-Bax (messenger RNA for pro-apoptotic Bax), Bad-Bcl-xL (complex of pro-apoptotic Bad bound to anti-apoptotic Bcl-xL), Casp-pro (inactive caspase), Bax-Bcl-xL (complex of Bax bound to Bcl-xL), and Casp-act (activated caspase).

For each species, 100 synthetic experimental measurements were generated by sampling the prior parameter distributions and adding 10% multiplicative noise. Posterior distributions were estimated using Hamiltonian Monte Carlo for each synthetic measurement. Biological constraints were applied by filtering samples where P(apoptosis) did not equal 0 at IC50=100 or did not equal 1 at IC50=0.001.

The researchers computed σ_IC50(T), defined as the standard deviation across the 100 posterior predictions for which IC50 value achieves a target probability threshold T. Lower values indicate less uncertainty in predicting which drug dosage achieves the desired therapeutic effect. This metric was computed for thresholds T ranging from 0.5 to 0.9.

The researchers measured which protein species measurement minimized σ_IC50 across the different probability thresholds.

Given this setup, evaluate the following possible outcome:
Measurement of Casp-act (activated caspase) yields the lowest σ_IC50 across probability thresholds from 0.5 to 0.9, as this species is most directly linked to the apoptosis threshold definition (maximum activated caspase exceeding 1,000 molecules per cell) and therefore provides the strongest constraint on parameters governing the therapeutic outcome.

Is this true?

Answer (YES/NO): NO